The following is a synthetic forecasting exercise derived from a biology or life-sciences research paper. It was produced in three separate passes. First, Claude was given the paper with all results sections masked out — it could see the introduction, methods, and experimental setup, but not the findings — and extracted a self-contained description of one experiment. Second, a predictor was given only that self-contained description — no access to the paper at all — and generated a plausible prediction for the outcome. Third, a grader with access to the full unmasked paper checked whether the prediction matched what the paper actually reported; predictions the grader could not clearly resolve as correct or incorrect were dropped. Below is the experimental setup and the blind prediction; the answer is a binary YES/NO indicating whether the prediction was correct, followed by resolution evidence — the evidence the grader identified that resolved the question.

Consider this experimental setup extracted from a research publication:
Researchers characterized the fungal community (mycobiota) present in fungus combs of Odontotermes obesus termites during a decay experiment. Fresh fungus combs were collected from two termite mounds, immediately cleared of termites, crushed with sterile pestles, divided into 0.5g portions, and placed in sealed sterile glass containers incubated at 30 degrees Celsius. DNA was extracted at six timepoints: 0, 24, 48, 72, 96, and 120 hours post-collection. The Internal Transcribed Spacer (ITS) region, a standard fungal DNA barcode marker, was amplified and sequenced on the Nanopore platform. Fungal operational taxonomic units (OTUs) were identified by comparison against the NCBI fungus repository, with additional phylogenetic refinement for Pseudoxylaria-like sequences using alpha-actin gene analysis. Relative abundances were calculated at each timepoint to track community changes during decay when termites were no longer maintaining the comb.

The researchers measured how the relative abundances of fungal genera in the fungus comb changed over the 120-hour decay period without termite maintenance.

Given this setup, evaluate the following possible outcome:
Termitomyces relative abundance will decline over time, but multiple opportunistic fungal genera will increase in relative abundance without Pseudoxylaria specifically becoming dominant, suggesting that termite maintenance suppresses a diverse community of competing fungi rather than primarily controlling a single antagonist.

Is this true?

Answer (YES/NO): YES